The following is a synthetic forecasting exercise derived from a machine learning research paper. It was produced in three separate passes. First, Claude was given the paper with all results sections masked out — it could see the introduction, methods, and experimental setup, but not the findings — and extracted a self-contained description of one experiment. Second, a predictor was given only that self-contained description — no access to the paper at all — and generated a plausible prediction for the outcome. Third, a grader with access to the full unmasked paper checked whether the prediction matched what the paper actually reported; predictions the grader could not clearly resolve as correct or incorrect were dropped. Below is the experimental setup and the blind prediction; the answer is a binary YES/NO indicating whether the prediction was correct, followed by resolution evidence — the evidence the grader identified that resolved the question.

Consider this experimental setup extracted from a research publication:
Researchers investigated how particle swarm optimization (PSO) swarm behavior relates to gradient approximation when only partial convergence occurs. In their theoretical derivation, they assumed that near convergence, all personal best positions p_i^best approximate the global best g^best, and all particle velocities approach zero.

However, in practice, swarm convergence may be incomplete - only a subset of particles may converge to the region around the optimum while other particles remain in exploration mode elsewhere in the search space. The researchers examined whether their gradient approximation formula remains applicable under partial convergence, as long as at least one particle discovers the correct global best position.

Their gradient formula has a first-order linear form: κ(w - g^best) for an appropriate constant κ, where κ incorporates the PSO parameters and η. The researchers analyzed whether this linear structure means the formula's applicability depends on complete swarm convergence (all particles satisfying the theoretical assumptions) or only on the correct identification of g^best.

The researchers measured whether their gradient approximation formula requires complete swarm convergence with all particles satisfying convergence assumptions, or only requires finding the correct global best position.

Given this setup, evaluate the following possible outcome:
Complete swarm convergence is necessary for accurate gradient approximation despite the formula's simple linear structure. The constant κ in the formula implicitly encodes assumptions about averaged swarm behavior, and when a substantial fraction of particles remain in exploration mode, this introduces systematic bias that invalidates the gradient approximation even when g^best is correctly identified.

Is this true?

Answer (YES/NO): NO